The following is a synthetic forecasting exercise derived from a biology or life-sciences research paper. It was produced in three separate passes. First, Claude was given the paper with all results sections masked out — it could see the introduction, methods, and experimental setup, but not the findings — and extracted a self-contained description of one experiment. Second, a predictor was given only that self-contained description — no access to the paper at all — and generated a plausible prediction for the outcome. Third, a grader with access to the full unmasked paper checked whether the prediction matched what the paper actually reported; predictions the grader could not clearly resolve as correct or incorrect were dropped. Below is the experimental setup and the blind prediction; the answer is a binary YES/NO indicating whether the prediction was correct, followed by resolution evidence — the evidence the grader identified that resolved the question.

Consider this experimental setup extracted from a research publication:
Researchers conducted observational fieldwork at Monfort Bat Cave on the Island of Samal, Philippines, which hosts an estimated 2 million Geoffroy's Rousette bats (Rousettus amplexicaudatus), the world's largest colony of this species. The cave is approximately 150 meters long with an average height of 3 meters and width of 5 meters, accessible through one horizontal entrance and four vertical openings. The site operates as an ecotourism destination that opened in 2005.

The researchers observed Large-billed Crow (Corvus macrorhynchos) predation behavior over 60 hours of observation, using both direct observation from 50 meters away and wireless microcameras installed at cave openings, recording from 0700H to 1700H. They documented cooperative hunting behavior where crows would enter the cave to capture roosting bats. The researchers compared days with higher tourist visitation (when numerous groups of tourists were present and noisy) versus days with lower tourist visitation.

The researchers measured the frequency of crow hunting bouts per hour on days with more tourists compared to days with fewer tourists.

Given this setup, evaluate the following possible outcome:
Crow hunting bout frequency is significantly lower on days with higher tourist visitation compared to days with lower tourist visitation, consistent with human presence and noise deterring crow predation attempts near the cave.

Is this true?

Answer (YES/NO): YES